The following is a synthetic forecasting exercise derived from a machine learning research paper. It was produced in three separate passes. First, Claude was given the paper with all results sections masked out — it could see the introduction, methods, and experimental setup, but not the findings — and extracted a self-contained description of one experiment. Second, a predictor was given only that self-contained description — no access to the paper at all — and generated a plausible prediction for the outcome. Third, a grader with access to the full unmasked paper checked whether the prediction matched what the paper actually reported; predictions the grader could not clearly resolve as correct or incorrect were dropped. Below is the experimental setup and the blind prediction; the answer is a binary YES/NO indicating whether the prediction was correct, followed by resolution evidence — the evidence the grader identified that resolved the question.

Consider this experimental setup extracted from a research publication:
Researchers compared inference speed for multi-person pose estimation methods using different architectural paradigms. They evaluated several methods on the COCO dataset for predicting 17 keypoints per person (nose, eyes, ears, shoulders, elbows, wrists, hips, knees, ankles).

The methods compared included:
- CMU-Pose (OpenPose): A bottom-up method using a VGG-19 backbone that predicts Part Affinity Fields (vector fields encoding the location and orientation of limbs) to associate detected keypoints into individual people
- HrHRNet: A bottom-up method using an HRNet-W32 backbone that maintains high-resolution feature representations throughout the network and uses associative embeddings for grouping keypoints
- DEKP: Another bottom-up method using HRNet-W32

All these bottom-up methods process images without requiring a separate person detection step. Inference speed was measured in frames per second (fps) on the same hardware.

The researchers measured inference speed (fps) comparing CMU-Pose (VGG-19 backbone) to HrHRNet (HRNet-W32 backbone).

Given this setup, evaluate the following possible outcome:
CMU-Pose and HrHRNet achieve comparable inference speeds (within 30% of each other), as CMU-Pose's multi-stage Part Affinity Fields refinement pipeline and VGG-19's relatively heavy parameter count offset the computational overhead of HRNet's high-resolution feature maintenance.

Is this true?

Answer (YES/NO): NO